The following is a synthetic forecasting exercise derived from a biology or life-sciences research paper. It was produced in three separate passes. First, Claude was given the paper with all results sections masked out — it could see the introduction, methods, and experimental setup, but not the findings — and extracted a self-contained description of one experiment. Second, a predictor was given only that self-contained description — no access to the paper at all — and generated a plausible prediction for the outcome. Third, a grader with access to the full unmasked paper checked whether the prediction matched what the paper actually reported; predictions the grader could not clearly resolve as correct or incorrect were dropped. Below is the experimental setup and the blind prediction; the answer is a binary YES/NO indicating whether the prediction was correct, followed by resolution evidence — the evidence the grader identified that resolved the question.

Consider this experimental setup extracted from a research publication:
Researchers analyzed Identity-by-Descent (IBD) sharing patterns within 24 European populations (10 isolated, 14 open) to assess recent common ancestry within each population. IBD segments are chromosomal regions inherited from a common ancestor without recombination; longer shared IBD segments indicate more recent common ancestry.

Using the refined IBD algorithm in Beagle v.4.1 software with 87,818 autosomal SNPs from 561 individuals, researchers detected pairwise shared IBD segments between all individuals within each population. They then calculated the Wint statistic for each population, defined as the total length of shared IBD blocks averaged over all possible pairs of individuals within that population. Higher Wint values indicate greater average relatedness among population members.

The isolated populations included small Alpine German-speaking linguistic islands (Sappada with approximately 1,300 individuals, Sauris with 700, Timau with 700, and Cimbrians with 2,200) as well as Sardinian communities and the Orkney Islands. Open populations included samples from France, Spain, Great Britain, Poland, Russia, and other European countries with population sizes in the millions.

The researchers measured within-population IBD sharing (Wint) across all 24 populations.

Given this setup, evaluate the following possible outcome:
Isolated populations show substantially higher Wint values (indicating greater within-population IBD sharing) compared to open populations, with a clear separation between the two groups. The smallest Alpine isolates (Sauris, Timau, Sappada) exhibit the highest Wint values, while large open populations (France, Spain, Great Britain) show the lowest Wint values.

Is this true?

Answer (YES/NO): NO